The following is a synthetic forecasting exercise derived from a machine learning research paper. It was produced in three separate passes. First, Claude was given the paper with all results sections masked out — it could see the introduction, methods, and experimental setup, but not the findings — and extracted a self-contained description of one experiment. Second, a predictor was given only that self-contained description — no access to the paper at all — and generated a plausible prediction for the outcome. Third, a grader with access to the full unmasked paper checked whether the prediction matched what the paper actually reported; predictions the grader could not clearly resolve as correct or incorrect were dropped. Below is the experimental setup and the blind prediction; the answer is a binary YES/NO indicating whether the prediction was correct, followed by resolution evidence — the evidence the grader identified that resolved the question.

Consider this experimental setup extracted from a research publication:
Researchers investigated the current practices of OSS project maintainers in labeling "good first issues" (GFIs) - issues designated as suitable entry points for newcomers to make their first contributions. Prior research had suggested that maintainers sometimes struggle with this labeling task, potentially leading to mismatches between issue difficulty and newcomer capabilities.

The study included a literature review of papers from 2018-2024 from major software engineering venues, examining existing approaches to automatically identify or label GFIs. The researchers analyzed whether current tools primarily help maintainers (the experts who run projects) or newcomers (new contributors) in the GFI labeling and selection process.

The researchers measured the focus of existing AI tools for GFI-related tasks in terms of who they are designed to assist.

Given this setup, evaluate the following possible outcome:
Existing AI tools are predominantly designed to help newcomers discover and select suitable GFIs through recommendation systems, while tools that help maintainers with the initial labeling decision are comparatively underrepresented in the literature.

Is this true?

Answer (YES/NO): NO